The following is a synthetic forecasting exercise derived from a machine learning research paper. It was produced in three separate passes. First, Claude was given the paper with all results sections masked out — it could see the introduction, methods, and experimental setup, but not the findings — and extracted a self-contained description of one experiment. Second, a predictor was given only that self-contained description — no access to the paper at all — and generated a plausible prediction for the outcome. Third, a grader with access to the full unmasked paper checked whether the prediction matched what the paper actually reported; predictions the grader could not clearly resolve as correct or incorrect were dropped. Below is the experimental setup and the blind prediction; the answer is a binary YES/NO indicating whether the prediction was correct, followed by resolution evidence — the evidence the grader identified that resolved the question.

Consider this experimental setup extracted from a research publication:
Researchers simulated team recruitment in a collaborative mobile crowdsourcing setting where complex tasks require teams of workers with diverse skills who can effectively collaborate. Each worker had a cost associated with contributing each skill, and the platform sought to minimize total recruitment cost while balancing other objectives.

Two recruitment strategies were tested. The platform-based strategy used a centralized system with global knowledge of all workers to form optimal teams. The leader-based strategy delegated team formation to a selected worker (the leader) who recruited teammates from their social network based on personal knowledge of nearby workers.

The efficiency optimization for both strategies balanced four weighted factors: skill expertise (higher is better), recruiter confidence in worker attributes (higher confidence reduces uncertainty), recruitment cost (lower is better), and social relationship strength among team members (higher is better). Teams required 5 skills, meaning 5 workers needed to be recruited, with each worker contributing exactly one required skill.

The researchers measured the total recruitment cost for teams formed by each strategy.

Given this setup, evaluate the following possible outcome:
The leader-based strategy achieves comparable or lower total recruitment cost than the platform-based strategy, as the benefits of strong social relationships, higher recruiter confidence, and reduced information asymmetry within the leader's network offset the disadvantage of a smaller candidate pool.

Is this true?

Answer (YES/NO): YES